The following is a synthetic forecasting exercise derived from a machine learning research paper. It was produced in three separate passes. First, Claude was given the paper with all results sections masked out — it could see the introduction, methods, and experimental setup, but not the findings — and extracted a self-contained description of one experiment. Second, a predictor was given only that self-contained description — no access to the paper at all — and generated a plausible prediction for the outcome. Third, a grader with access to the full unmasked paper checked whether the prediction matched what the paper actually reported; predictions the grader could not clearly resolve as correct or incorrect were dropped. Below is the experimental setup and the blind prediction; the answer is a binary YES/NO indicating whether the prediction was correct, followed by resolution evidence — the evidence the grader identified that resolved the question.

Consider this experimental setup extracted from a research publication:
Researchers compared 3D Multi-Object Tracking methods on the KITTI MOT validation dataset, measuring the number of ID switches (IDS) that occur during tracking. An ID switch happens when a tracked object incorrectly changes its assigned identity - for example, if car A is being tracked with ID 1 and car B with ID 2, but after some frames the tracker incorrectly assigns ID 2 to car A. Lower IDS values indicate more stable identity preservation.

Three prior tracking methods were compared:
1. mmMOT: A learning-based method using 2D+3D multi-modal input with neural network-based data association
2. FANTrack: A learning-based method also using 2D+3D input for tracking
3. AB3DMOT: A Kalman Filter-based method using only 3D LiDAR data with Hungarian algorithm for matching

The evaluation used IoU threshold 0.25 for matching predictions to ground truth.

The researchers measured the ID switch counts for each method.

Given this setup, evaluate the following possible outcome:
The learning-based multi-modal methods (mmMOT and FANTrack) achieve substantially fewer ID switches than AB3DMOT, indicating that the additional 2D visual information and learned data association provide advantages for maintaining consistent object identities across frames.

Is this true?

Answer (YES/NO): NO